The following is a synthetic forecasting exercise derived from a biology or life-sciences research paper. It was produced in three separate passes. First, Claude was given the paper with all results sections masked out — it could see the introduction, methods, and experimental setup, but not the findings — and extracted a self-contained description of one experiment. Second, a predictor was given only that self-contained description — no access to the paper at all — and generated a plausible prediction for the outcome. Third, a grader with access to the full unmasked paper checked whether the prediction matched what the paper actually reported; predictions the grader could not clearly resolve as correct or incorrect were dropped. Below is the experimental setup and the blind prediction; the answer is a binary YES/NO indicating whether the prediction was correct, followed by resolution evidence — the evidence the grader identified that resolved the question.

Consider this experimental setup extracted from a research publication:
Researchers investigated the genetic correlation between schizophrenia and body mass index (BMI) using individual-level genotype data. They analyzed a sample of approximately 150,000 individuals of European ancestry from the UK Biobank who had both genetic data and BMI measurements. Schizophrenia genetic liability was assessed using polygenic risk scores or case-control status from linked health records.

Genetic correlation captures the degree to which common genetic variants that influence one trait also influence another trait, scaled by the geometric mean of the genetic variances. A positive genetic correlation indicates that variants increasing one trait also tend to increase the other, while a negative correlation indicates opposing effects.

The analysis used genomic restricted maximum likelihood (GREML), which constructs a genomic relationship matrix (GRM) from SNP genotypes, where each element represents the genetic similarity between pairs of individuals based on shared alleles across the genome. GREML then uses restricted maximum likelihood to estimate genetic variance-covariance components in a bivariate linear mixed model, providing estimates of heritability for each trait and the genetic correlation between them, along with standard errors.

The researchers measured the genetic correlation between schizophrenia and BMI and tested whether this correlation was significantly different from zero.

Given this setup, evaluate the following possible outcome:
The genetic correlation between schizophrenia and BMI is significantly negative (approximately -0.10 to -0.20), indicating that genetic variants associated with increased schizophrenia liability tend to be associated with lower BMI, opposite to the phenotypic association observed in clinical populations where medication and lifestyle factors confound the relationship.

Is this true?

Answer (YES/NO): YES